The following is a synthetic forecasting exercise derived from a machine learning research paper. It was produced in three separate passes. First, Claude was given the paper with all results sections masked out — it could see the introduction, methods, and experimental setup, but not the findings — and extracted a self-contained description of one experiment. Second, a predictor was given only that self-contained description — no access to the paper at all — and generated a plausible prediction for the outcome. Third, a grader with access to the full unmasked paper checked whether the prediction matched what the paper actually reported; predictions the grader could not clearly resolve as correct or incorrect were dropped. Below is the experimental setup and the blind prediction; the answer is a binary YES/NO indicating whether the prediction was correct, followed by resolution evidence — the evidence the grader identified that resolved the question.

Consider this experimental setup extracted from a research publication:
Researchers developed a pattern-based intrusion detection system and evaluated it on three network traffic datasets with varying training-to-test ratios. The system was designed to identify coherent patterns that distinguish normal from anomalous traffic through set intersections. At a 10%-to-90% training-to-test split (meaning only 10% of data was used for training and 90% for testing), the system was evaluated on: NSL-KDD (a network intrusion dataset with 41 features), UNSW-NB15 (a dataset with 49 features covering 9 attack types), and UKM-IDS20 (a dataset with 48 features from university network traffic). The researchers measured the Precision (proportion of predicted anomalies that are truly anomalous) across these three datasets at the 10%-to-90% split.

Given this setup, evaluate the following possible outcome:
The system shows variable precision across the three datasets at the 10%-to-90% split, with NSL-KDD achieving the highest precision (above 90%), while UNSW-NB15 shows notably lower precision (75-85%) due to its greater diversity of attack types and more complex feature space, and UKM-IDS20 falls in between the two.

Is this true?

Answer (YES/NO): NO